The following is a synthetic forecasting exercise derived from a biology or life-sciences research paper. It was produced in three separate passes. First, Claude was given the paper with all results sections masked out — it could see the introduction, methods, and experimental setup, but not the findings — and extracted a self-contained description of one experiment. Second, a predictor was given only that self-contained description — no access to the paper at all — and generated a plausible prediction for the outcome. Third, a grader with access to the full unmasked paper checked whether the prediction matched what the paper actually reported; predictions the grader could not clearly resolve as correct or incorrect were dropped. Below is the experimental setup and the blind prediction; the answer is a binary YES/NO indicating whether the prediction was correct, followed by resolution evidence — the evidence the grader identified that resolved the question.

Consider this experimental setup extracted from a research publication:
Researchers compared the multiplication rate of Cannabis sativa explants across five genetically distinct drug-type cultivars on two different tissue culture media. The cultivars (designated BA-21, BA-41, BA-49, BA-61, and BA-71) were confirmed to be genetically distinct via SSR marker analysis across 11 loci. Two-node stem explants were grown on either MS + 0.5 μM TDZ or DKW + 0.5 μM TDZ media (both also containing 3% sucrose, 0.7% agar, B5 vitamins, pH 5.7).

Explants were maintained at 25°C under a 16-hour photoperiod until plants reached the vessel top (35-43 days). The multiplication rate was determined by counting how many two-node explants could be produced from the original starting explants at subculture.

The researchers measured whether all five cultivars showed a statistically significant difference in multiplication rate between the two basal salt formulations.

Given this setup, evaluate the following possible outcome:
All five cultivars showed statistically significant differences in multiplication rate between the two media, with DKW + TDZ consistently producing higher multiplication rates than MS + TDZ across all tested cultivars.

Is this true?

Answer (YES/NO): NO